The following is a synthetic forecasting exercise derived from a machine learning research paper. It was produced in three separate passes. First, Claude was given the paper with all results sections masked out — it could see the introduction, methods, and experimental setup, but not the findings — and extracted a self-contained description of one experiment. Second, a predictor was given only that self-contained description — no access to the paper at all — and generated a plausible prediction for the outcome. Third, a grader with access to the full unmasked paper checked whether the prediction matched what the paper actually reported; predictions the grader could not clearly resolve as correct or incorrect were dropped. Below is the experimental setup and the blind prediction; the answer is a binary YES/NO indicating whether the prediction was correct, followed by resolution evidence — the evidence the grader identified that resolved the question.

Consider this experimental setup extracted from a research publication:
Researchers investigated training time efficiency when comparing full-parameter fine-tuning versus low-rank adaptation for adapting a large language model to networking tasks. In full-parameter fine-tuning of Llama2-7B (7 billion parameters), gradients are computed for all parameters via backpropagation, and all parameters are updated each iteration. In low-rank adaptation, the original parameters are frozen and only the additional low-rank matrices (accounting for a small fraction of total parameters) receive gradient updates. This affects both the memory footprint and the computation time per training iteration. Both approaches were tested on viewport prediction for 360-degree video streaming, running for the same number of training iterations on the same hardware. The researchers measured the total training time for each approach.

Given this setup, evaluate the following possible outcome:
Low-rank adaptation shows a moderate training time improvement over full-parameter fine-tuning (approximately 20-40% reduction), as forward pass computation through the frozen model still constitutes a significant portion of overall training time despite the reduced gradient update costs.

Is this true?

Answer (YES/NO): NO